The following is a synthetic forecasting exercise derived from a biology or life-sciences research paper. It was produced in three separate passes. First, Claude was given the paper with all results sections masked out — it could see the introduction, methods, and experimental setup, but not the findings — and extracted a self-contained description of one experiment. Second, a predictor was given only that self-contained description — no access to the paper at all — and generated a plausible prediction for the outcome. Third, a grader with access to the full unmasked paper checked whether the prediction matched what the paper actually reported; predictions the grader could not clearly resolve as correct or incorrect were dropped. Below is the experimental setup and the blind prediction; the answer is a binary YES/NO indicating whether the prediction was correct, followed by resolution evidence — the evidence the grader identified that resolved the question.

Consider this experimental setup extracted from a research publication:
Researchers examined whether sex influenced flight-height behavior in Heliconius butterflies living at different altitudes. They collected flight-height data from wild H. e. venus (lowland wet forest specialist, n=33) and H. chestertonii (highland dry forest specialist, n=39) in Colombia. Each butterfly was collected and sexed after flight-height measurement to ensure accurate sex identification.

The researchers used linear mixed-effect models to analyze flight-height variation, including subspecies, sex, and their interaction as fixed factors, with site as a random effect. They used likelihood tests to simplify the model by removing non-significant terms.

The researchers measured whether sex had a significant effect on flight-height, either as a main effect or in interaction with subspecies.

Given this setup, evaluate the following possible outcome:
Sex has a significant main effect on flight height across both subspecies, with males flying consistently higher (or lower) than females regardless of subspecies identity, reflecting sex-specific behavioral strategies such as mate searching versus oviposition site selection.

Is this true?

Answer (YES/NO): NO